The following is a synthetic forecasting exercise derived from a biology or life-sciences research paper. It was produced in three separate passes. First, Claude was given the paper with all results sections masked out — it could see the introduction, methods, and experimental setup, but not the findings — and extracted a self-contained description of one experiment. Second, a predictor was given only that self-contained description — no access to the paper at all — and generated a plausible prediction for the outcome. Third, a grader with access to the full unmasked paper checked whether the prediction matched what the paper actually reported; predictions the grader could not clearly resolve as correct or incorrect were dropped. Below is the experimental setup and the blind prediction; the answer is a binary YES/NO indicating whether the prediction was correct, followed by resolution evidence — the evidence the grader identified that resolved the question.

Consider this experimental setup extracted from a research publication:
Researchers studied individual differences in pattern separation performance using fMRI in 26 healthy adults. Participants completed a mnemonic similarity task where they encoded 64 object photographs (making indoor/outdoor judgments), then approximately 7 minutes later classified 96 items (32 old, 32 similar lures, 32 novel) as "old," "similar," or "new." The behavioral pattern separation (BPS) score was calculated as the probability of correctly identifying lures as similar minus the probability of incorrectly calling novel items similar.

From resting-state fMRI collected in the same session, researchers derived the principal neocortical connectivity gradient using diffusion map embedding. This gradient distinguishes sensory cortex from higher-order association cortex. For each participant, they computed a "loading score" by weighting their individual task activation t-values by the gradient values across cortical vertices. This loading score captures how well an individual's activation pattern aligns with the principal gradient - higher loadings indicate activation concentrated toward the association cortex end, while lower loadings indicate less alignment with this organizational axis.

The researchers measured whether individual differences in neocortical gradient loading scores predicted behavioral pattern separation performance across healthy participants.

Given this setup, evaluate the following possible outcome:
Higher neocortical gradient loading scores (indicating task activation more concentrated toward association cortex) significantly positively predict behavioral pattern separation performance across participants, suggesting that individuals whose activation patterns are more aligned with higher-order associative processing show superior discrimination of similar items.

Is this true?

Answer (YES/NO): NO